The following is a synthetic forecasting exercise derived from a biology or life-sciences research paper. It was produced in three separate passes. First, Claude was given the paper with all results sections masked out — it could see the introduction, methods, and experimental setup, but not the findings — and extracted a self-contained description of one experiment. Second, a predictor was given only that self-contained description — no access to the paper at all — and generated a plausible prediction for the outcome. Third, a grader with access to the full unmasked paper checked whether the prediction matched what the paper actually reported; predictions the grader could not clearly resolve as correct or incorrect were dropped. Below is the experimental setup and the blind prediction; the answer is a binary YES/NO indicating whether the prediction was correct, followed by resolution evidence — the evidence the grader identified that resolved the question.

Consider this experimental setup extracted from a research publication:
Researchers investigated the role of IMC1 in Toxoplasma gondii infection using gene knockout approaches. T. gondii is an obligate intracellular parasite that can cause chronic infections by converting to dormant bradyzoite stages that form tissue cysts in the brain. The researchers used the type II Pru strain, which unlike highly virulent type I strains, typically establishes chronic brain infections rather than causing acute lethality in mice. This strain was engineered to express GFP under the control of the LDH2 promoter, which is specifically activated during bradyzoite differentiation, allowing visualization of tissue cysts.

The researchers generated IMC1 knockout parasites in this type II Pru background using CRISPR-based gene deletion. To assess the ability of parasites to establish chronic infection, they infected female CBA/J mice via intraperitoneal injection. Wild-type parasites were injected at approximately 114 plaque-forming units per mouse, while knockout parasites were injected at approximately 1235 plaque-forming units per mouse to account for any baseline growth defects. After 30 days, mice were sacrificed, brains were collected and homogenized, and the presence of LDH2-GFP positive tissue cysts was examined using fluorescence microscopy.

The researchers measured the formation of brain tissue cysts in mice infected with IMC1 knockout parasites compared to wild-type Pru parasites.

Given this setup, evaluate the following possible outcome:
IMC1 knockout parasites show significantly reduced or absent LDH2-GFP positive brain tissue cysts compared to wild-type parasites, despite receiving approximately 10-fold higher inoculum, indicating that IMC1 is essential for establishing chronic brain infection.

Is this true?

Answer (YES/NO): YES